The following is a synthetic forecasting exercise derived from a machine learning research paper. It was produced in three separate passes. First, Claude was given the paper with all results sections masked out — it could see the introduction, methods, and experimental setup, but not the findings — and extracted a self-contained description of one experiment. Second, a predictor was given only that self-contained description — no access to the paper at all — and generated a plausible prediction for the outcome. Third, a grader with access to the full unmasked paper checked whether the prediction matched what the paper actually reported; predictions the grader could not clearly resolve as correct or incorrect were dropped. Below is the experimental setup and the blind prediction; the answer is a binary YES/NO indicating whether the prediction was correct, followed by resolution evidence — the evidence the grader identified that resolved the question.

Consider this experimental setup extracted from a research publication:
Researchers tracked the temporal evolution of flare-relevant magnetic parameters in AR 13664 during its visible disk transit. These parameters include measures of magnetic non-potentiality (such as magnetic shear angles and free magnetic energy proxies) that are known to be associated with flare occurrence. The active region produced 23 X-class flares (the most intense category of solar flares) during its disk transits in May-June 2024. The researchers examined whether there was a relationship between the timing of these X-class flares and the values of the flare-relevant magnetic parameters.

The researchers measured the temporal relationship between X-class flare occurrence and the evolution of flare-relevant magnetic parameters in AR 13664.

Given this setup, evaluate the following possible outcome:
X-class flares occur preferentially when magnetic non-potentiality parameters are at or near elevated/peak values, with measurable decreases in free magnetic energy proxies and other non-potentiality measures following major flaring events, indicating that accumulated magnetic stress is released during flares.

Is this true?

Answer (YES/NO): NO